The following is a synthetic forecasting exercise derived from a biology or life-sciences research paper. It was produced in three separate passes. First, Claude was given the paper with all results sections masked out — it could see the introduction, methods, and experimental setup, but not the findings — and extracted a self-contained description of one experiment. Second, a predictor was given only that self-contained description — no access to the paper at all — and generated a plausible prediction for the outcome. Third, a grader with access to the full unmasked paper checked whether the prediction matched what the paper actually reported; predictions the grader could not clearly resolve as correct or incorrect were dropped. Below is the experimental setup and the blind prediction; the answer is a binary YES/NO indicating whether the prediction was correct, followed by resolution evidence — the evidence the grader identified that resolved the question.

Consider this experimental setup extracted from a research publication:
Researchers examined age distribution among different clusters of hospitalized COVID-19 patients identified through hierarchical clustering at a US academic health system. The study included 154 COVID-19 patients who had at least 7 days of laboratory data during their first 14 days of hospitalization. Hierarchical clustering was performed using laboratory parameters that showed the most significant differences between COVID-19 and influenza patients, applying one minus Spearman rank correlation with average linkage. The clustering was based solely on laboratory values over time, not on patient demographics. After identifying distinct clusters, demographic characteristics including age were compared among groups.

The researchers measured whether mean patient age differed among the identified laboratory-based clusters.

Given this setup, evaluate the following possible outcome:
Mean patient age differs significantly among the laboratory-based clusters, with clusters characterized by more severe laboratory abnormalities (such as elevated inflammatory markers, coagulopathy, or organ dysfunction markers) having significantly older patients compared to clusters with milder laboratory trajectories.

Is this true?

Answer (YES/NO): NO